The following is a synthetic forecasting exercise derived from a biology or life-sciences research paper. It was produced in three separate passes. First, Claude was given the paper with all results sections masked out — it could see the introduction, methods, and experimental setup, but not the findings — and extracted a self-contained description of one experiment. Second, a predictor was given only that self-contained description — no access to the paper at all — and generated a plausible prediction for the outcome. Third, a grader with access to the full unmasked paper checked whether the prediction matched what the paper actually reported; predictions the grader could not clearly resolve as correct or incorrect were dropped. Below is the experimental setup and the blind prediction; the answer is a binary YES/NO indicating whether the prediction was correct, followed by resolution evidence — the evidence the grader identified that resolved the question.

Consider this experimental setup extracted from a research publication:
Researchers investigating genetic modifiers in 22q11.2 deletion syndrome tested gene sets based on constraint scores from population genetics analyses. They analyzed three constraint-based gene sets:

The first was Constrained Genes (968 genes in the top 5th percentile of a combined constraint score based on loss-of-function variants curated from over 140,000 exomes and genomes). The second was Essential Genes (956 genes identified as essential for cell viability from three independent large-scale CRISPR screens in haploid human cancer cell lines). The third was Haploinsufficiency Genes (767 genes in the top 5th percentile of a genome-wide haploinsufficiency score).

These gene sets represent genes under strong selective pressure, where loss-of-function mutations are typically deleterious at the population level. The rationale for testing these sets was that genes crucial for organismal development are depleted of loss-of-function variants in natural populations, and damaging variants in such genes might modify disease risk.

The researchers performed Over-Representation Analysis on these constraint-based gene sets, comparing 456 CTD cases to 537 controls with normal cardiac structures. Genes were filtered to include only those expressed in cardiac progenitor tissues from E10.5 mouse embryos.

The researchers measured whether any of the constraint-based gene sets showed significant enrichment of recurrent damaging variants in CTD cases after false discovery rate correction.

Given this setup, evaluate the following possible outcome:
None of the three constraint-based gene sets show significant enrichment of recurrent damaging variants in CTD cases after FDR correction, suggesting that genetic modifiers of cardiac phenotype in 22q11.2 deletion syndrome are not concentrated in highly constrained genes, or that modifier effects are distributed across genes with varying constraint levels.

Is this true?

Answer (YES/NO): NO